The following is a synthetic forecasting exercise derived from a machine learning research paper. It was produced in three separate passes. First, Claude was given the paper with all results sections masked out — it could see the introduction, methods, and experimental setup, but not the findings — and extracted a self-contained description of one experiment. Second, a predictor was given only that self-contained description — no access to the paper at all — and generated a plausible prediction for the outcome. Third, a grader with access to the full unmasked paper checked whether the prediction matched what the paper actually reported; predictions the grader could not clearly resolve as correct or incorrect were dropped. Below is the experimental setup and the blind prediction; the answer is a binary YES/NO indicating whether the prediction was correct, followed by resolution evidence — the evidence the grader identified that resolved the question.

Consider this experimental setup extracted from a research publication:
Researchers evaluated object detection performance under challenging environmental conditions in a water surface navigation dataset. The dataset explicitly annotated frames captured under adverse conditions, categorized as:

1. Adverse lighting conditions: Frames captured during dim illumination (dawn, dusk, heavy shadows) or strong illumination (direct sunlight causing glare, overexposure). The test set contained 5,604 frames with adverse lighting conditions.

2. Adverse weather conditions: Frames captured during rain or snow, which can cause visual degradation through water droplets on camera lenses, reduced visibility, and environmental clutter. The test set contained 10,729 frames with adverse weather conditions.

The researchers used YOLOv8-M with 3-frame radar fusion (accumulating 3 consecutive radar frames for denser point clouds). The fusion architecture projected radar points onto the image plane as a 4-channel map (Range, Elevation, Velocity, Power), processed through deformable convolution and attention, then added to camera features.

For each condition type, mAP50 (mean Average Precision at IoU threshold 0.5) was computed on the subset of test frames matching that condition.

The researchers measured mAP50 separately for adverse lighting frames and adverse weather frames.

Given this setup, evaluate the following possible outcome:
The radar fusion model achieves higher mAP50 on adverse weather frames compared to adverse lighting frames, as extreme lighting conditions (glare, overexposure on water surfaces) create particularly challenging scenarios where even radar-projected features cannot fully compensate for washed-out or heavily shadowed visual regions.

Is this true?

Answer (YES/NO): YES